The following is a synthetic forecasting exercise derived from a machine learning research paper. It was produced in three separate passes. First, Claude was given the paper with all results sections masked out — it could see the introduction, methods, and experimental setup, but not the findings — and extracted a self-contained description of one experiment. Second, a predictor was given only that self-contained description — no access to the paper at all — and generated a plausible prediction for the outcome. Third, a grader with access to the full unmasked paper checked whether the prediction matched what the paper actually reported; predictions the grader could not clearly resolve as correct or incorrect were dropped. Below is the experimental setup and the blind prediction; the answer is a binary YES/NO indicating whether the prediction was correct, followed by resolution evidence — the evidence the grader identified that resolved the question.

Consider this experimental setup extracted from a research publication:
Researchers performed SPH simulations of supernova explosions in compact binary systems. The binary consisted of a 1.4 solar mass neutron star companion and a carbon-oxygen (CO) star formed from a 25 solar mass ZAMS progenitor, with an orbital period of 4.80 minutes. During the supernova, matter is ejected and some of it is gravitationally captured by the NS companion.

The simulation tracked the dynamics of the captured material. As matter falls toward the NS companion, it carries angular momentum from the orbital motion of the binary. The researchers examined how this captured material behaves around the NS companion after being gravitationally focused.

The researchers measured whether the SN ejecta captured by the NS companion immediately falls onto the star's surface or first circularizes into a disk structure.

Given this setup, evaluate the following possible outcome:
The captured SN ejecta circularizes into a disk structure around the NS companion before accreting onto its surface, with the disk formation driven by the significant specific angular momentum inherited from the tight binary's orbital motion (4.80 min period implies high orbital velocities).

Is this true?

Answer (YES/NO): YES